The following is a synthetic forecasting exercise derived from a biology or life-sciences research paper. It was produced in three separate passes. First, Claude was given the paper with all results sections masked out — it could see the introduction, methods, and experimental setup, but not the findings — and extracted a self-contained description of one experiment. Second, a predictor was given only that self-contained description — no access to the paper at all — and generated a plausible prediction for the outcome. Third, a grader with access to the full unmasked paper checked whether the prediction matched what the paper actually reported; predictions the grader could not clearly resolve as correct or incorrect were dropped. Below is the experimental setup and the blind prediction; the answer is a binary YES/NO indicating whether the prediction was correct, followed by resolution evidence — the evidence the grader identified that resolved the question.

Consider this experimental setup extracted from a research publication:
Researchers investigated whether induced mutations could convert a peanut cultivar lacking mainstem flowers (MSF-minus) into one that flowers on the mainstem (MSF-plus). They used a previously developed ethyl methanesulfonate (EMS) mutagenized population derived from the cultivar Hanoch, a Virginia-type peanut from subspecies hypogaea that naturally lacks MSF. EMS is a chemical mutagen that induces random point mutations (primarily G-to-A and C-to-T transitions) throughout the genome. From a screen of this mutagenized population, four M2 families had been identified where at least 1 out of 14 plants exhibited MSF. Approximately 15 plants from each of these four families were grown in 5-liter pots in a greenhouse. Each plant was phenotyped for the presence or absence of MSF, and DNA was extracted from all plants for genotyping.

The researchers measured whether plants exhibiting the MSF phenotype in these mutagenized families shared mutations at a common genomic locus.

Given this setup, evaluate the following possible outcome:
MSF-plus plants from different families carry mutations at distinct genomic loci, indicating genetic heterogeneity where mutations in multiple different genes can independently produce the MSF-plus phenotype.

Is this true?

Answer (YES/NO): YES